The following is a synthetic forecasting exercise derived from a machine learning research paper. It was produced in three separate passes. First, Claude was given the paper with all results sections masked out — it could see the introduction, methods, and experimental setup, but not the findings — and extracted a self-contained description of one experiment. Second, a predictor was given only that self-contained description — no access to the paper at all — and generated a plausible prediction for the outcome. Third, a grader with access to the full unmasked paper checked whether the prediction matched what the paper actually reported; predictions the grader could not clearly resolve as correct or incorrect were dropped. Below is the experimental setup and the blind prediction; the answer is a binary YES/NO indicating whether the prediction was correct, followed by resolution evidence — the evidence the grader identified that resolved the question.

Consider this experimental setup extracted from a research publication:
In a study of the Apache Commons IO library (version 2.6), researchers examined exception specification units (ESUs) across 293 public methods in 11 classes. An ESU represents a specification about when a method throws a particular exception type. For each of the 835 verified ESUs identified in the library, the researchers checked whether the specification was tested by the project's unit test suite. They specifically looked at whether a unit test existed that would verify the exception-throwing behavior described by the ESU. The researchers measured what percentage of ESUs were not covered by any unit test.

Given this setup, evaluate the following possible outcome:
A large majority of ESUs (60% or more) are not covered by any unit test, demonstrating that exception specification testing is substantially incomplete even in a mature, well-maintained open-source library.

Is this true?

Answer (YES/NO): YES